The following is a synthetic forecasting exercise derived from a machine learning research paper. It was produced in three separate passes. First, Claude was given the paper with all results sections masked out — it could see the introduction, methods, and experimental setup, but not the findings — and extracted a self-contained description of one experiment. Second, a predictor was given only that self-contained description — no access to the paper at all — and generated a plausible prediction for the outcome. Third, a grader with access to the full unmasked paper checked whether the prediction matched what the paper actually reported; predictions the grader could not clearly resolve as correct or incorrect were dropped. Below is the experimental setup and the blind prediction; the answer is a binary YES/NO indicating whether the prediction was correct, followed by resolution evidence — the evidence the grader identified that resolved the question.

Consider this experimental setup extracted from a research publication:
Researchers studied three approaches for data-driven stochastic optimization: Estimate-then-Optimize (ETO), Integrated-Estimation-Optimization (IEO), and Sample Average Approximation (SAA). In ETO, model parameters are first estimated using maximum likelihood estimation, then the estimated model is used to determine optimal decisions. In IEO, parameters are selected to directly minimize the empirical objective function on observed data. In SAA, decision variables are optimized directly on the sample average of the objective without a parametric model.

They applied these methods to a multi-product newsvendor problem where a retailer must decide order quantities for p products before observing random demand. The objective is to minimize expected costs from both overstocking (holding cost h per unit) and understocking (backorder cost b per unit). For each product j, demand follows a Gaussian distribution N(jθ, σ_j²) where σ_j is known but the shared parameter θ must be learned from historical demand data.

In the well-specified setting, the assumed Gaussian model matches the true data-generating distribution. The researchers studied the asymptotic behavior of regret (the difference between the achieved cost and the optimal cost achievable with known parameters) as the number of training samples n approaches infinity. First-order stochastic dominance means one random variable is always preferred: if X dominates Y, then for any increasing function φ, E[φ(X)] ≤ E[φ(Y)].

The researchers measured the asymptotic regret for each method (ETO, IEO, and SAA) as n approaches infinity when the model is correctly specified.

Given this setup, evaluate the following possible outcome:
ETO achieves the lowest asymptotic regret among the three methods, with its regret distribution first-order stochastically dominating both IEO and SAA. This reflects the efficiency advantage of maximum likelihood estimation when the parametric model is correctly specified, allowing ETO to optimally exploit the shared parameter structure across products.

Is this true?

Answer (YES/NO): NO